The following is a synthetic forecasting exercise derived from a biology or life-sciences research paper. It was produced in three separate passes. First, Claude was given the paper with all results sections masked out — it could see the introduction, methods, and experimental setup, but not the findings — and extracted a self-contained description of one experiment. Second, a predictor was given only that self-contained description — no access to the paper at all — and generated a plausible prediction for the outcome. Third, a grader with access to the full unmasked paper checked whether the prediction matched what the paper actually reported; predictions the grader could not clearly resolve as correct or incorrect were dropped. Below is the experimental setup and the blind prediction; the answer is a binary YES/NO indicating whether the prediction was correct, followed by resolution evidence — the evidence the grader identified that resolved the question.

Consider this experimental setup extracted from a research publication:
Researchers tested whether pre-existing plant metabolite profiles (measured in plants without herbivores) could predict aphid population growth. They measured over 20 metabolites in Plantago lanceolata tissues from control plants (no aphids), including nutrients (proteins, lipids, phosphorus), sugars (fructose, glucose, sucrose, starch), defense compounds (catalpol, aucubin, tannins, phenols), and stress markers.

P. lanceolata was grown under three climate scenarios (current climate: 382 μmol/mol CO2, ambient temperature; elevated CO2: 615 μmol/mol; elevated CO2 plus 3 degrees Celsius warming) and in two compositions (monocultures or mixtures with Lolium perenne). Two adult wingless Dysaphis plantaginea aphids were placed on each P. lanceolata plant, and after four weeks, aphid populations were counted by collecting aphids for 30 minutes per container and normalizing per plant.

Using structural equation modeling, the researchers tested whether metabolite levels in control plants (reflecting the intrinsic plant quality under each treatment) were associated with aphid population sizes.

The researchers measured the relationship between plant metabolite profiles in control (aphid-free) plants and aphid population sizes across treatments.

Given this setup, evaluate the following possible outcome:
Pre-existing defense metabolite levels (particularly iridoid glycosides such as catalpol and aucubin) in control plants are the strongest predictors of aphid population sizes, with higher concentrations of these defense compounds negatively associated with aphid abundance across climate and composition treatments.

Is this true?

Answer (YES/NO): NO